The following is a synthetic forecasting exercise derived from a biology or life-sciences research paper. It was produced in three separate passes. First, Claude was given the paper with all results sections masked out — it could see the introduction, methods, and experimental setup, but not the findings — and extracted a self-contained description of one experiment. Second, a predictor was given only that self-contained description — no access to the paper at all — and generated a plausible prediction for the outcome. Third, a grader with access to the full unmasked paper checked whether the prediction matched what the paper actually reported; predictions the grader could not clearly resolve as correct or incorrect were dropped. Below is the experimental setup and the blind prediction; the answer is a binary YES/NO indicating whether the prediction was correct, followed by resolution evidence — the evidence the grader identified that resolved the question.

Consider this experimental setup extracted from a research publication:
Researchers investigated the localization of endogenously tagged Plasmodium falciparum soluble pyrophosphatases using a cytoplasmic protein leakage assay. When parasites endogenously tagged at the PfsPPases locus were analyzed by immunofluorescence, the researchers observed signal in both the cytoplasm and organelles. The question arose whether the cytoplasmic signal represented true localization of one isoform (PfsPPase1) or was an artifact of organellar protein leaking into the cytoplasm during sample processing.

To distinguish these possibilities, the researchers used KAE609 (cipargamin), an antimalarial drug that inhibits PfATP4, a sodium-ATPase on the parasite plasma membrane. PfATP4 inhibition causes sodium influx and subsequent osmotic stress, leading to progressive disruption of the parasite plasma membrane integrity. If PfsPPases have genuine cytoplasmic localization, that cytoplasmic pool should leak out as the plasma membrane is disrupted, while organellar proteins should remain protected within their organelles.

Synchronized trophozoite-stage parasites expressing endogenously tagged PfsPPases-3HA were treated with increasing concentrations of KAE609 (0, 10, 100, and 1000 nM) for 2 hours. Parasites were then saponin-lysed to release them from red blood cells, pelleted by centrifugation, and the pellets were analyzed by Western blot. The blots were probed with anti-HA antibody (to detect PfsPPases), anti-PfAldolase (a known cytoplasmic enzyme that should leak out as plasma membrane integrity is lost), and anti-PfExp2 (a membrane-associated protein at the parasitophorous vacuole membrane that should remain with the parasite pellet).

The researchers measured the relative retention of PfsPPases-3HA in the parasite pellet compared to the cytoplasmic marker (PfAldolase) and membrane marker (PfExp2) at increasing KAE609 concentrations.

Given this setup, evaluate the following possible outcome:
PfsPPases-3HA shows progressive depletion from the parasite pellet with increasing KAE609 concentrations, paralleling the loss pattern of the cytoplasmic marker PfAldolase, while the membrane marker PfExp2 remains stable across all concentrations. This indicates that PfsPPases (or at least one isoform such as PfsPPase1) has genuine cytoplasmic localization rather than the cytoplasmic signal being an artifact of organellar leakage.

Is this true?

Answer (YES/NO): NO